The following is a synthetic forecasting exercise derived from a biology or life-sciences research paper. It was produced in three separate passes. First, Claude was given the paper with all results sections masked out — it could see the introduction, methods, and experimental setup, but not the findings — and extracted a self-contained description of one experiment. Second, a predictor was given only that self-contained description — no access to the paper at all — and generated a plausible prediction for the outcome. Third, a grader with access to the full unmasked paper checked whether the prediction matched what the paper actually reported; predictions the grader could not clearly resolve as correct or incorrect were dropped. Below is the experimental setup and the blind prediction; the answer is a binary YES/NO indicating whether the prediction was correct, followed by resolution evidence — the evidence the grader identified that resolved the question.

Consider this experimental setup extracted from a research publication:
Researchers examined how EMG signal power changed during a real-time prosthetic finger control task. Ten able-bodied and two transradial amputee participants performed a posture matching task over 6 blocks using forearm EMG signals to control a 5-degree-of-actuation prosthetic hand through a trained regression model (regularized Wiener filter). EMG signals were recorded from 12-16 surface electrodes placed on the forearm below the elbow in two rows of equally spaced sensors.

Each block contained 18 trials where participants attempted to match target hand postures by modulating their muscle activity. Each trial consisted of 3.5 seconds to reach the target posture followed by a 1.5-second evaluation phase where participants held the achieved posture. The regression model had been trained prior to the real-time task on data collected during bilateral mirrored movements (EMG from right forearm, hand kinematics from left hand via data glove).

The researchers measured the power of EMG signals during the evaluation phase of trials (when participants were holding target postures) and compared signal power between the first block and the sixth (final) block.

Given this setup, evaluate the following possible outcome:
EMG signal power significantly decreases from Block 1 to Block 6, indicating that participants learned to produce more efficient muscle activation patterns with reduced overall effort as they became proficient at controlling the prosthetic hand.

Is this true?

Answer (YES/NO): NO